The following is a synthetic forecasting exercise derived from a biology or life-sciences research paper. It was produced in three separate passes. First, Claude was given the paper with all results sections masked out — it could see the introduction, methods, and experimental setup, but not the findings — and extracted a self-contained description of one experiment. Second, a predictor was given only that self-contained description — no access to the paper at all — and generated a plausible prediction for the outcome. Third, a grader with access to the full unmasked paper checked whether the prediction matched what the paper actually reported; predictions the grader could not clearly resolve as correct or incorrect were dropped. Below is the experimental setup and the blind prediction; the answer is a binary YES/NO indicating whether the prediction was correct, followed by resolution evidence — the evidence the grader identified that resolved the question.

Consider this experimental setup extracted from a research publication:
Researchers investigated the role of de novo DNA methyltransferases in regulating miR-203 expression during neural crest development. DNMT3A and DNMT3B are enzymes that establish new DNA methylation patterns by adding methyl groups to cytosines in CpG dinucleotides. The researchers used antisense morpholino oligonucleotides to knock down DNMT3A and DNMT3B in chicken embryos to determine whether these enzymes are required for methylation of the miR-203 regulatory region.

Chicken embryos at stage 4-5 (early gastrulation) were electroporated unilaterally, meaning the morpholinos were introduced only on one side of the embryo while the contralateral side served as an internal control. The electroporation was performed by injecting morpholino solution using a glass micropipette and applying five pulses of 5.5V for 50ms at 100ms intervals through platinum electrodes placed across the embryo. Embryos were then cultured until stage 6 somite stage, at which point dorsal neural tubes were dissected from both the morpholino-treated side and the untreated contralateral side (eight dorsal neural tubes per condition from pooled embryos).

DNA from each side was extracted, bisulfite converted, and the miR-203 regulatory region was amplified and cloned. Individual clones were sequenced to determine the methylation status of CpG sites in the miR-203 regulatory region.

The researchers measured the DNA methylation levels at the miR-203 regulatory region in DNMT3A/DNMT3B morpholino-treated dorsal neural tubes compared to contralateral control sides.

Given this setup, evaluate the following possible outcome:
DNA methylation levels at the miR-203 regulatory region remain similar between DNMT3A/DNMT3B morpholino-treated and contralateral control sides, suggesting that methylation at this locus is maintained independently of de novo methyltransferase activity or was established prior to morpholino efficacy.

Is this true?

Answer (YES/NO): NO